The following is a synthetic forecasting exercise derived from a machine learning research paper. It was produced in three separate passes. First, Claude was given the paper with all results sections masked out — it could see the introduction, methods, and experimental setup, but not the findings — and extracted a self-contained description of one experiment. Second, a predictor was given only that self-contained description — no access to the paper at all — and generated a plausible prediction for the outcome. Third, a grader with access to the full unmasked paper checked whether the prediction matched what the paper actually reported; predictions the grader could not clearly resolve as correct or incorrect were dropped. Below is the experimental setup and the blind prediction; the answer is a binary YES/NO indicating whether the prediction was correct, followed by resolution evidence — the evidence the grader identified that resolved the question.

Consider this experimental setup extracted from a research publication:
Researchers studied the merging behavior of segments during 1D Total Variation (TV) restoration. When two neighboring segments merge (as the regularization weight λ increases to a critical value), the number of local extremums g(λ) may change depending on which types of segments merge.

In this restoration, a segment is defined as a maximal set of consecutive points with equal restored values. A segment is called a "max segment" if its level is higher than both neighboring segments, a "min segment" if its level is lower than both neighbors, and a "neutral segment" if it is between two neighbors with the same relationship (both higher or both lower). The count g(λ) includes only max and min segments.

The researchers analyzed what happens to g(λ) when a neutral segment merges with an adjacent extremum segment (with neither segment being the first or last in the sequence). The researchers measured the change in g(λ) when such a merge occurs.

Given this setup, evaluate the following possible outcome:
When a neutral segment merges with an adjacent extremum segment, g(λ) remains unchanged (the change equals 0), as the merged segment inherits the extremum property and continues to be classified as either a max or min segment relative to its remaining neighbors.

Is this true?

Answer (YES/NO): YES